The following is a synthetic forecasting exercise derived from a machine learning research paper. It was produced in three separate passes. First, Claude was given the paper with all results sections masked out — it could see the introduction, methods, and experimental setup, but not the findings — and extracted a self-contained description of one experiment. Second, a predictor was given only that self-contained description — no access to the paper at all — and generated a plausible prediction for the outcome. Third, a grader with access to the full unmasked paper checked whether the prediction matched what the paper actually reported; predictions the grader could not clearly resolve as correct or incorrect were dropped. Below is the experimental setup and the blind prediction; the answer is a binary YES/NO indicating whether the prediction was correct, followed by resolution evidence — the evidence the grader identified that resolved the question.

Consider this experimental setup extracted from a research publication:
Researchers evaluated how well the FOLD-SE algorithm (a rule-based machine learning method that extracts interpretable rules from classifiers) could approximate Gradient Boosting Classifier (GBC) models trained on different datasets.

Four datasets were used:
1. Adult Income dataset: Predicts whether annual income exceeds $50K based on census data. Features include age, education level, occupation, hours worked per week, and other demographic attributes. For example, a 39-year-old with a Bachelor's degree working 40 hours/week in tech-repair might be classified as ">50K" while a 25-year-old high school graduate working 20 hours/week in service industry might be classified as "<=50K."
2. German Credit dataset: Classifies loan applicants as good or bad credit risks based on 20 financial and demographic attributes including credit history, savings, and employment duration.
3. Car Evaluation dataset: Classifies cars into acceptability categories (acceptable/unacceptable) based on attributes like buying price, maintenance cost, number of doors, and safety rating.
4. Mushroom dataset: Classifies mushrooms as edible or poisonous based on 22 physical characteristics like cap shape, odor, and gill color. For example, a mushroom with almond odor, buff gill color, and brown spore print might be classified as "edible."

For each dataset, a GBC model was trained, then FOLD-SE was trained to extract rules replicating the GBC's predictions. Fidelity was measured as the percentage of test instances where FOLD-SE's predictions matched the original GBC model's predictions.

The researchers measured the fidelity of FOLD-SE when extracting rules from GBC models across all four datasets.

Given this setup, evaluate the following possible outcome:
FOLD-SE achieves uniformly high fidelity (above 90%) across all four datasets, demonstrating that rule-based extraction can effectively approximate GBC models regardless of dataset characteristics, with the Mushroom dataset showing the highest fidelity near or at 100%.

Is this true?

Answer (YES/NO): NO